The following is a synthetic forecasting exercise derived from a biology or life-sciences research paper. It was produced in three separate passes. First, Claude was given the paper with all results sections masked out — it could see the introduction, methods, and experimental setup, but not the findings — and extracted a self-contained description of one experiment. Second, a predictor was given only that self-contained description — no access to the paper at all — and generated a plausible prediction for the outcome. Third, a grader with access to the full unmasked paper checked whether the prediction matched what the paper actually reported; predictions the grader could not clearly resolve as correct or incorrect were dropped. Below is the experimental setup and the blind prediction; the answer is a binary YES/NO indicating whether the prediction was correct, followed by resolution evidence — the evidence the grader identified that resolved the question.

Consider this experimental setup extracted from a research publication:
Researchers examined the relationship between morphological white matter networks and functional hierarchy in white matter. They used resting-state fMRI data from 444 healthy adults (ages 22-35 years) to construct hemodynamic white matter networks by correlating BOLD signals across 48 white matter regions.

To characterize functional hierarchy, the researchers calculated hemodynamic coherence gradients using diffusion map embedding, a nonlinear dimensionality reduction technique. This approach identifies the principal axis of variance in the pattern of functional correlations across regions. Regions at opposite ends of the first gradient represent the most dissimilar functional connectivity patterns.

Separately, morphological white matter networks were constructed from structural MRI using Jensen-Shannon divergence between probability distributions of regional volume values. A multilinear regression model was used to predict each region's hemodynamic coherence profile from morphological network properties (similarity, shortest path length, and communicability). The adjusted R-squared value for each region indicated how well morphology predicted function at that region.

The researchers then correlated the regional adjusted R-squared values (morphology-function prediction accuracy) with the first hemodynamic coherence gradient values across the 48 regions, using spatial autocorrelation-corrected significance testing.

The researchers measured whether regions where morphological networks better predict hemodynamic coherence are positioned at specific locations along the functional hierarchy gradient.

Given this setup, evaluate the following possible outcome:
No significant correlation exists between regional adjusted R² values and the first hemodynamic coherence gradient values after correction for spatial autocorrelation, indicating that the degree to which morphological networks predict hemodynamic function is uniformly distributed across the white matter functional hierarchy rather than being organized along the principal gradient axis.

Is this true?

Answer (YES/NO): YES